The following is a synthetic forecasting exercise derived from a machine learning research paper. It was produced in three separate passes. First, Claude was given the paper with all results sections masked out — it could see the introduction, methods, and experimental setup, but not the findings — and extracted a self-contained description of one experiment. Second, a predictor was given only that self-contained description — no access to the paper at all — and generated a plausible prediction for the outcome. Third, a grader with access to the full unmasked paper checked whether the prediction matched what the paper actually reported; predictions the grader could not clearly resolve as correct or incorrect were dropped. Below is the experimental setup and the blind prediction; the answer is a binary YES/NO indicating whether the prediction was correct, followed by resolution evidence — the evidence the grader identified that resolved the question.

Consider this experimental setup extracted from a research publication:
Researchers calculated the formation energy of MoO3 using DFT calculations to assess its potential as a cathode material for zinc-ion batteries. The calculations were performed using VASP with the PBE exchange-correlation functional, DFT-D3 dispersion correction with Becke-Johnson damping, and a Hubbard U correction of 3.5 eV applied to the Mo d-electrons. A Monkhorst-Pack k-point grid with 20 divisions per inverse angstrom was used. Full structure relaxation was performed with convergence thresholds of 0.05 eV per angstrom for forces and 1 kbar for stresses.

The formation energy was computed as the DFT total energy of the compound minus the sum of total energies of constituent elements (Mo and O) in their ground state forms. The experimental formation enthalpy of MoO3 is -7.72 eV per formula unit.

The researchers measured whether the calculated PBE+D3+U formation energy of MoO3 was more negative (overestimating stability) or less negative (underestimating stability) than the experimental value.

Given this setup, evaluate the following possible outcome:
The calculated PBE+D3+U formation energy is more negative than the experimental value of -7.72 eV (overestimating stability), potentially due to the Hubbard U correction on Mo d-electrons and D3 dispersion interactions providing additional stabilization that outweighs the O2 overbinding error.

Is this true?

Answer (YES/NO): YES